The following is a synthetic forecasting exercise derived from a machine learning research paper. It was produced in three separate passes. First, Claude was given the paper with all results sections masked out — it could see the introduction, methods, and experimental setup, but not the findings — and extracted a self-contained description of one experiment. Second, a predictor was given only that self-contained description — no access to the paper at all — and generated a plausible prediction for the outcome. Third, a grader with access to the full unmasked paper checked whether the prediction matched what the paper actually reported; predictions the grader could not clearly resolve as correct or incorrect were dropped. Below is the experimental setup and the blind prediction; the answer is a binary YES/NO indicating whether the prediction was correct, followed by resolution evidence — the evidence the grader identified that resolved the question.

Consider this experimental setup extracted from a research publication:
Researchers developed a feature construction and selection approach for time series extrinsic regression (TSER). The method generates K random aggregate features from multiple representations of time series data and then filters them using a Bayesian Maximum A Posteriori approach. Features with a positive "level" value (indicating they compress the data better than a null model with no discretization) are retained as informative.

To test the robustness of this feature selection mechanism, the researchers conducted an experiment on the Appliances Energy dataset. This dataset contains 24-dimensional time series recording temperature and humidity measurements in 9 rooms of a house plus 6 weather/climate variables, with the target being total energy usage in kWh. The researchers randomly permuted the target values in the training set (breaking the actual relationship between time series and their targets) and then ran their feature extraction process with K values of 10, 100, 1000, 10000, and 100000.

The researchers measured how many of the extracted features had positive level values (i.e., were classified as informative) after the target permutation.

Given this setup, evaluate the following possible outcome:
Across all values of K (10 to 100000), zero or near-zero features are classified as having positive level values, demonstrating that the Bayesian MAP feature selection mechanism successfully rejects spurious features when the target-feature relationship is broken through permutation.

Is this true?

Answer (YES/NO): YES